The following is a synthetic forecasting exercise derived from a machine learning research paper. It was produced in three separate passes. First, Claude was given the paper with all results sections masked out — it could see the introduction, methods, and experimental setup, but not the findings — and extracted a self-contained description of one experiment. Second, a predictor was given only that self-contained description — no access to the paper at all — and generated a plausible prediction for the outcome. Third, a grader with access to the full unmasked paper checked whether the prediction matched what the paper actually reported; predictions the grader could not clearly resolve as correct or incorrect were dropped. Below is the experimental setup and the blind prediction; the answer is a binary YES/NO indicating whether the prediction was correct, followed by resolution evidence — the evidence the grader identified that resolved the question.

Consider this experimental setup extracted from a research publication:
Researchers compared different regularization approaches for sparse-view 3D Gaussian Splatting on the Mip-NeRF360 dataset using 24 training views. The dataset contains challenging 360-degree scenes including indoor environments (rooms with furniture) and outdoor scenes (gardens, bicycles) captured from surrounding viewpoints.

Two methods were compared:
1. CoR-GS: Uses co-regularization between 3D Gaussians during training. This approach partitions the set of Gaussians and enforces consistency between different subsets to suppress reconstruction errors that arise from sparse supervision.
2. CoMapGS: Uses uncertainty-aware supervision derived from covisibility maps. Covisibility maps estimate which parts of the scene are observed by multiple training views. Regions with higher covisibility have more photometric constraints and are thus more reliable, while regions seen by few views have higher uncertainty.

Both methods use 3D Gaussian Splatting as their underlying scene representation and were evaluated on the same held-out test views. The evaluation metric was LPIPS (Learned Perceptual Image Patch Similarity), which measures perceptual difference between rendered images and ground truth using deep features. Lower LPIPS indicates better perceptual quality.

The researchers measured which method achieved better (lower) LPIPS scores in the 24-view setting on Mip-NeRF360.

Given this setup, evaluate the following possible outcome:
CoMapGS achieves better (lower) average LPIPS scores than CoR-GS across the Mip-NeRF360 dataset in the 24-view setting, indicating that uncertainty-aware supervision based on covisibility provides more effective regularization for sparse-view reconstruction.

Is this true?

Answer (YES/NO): YES